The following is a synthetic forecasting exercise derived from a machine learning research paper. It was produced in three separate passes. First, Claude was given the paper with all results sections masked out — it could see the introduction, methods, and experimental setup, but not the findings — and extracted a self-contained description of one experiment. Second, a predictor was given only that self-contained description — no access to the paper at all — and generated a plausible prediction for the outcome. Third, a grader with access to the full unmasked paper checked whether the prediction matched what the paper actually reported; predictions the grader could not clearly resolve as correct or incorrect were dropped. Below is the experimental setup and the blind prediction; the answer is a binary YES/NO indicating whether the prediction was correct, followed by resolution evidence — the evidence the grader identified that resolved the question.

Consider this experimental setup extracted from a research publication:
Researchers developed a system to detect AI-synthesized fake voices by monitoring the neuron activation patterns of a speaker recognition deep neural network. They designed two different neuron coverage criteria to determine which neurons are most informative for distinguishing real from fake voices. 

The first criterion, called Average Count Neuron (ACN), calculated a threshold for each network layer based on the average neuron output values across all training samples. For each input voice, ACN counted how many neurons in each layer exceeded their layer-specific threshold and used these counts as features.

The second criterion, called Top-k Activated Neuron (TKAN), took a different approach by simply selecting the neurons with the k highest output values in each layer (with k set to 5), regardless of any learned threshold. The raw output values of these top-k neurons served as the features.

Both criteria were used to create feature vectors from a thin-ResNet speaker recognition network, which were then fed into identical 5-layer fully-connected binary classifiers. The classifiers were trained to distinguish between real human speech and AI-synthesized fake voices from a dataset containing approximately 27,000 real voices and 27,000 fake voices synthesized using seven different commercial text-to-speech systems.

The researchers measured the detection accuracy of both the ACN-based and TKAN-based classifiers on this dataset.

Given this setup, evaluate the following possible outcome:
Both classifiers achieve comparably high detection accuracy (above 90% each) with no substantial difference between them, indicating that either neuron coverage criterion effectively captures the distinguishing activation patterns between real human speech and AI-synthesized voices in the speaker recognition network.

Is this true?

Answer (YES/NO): NO